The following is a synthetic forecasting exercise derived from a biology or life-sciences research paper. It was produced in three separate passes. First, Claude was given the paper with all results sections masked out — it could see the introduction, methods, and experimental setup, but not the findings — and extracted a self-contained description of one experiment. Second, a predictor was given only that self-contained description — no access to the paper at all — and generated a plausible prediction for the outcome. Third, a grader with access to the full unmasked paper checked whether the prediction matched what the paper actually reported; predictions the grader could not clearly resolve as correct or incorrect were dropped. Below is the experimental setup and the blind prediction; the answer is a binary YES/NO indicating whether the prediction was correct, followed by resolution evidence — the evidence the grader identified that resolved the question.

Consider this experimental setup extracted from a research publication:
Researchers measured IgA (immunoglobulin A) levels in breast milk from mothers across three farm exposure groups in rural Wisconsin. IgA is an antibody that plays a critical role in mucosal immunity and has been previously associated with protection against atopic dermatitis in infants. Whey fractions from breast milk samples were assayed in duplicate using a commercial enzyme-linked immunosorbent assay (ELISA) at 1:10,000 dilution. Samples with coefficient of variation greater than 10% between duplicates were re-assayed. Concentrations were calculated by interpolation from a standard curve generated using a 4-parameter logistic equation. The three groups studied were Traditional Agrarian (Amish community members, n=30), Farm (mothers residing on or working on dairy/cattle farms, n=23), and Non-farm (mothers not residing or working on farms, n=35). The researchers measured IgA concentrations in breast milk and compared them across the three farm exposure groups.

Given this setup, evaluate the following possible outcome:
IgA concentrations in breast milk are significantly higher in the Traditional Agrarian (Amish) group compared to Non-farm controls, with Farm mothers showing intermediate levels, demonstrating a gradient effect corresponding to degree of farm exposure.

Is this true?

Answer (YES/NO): NO